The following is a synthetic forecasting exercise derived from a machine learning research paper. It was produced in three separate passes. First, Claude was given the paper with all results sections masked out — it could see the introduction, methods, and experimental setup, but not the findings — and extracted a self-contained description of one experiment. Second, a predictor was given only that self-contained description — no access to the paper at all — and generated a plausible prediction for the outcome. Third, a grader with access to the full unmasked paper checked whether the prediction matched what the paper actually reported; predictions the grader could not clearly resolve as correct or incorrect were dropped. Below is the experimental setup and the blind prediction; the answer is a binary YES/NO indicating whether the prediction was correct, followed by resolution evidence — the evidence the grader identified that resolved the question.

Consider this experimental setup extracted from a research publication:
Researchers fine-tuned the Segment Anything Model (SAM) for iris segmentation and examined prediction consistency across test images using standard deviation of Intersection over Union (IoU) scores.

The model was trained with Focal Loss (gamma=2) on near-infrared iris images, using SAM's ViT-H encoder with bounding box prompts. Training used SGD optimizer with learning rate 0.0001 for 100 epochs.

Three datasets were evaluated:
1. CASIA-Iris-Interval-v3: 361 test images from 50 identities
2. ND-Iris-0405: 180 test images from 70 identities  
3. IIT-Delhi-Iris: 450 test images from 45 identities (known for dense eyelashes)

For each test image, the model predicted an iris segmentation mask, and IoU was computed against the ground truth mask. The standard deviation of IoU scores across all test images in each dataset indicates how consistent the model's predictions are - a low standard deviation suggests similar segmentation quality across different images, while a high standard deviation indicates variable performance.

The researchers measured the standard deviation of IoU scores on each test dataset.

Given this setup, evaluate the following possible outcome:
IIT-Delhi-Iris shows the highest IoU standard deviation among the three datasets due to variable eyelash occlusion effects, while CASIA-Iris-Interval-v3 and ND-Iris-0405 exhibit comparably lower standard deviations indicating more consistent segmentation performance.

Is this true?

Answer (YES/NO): YES